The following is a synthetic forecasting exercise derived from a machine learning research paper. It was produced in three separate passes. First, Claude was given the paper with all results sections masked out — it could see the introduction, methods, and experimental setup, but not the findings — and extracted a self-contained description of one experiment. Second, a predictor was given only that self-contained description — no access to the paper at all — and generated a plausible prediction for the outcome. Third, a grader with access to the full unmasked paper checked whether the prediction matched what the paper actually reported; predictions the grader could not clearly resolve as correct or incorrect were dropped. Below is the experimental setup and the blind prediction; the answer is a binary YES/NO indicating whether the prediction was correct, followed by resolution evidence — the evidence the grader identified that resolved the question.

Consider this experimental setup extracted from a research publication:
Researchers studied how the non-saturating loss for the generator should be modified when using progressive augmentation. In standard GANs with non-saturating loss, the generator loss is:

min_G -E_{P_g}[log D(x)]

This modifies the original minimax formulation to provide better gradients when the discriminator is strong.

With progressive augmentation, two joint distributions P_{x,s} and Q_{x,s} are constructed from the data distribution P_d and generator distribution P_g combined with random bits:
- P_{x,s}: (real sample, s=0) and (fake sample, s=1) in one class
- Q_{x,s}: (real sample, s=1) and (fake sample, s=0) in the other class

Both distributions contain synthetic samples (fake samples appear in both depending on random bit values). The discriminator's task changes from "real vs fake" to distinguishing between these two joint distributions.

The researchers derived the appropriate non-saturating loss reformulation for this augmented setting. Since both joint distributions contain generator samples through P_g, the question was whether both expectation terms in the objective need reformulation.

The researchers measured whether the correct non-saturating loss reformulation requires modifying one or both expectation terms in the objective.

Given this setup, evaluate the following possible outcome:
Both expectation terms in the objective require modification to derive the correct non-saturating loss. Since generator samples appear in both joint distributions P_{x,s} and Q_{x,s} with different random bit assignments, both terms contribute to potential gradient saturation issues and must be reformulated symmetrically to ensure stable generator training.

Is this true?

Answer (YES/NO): YES